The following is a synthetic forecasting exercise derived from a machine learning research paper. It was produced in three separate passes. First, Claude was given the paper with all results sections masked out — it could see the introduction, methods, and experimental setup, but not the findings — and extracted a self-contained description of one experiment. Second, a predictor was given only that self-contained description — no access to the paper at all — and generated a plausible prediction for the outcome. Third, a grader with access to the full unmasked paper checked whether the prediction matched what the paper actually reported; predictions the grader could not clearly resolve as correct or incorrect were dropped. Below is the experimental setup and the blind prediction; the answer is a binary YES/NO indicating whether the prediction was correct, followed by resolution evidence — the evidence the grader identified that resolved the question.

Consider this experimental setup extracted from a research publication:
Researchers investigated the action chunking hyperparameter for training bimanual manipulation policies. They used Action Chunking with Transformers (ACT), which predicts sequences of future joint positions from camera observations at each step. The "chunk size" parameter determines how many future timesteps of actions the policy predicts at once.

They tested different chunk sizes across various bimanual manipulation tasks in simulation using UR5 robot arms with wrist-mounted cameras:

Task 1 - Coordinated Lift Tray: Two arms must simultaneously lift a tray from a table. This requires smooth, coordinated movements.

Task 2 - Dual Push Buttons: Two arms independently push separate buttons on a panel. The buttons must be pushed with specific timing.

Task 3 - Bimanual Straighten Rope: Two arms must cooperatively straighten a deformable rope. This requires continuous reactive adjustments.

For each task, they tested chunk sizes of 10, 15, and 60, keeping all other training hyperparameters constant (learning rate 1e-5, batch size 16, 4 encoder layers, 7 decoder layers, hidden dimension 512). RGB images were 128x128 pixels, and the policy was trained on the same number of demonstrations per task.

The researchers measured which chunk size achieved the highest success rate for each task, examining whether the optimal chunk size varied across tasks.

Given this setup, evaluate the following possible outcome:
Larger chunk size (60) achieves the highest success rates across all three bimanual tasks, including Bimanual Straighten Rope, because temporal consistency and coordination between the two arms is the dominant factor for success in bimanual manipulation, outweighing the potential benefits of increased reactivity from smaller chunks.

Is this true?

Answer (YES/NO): NO